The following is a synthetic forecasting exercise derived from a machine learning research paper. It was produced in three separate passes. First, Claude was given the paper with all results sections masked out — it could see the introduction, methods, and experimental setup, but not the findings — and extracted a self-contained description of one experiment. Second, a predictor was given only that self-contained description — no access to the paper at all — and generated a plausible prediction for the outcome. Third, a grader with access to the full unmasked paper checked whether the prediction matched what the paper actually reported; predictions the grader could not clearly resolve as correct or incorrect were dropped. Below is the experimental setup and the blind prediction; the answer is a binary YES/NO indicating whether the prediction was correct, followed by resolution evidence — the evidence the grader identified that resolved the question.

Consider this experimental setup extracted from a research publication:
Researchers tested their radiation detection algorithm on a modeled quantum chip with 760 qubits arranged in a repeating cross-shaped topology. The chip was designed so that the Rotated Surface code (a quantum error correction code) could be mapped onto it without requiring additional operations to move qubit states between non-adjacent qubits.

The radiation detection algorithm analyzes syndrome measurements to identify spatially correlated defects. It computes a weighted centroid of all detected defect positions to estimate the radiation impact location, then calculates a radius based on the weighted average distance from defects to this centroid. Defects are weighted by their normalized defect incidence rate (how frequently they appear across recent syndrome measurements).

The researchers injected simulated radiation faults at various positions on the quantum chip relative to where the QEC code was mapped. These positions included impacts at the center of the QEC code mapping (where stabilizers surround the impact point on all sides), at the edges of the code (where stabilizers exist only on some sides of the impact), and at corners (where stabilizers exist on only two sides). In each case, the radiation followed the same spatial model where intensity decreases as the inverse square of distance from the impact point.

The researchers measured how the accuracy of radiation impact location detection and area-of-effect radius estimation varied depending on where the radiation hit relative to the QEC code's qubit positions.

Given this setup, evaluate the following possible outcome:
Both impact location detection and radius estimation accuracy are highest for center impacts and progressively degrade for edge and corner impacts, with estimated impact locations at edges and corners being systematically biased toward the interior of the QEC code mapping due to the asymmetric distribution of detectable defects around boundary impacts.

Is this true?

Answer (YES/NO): NO